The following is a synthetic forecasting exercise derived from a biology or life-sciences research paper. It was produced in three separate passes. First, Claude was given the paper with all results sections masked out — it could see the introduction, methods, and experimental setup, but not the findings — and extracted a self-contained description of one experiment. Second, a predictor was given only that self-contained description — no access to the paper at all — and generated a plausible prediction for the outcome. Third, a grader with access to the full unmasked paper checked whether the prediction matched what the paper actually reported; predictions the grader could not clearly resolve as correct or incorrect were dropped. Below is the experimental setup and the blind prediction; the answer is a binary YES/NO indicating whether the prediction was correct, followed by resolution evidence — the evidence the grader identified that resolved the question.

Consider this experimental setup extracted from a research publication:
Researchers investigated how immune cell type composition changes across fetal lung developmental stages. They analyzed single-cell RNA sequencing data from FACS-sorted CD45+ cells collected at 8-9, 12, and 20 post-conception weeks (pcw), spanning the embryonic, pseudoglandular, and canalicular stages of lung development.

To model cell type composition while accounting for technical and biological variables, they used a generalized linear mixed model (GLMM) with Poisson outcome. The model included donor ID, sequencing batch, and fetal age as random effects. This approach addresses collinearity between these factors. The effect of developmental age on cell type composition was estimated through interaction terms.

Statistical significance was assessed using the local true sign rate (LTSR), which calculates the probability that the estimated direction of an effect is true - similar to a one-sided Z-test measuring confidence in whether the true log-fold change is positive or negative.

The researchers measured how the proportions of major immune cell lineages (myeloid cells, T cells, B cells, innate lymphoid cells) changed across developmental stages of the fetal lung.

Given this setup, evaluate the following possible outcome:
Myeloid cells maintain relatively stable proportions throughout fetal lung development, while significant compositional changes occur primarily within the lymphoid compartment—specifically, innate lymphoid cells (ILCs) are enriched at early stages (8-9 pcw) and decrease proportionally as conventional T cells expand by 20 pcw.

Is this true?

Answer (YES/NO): NO